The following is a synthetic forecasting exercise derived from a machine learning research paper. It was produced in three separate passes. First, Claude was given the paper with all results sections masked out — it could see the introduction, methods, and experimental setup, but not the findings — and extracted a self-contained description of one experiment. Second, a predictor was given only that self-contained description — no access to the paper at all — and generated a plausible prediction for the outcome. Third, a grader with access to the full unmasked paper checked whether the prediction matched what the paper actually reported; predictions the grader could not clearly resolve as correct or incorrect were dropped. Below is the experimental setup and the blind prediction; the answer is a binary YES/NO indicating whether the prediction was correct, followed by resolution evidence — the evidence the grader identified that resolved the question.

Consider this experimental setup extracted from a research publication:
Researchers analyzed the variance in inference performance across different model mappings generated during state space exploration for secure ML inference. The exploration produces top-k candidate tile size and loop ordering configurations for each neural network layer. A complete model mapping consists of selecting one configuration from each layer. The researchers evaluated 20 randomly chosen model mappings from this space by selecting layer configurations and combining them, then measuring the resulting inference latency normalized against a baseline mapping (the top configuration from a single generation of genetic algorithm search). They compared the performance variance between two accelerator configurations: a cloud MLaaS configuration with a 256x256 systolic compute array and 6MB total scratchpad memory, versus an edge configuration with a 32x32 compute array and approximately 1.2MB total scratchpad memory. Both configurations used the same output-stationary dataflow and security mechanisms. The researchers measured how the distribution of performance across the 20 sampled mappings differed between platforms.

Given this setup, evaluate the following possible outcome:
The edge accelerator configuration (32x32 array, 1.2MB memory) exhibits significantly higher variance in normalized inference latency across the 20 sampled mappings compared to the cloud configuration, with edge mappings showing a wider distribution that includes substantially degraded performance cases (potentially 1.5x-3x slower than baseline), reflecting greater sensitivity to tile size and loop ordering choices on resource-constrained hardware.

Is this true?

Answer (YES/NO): NO